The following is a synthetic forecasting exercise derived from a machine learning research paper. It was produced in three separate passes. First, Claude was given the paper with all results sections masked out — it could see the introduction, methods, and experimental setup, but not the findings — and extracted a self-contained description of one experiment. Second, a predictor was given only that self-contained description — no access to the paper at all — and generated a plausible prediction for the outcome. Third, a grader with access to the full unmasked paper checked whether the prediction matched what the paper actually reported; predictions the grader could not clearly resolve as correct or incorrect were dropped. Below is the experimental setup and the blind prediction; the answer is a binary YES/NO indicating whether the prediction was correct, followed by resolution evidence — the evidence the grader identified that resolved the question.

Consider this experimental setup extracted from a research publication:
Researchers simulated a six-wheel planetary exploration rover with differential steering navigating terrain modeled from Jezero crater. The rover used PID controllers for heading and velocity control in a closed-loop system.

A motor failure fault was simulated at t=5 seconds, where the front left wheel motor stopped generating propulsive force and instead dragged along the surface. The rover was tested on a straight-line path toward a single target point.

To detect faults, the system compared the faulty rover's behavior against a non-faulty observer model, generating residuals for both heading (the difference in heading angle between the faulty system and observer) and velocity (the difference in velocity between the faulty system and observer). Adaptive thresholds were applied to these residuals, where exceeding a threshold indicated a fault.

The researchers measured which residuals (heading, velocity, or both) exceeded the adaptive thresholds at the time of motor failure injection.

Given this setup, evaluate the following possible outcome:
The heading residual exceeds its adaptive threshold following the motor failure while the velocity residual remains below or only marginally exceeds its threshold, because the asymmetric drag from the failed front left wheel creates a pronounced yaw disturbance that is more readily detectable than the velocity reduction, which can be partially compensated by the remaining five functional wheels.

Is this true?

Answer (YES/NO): NO